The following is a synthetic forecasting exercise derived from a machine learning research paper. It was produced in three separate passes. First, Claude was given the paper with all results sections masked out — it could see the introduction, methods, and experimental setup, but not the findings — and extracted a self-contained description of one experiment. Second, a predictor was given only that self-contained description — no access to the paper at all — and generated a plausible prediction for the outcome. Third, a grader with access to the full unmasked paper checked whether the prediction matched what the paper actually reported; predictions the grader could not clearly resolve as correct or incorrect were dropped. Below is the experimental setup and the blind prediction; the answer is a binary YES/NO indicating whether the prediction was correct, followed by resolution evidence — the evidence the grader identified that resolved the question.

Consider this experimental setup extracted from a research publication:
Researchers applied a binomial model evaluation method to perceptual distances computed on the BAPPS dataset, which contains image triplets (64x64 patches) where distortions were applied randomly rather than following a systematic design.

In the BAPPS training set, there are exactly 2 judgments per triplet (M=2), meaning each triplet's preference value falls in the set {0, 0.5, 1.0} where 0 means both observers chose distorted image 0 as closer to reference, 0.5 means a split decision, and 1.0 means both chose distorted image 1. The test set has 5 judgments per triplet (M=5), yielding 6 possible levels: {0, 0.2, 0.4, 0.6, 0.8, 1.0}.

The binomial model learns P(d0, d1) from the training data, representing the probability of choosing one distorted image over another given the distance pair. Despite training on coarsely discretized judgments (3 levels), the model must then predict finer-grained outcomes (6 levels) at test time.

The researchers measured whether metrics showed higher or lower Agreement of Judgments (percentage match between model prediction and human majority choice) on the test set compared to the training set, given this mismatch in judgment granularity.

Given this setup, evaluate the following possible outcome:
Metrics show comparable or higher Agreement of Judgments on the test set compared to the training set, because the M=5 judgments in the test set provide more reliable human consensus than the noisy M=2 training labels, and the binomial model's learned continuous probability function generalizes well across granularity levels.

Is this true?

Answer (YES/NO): YES